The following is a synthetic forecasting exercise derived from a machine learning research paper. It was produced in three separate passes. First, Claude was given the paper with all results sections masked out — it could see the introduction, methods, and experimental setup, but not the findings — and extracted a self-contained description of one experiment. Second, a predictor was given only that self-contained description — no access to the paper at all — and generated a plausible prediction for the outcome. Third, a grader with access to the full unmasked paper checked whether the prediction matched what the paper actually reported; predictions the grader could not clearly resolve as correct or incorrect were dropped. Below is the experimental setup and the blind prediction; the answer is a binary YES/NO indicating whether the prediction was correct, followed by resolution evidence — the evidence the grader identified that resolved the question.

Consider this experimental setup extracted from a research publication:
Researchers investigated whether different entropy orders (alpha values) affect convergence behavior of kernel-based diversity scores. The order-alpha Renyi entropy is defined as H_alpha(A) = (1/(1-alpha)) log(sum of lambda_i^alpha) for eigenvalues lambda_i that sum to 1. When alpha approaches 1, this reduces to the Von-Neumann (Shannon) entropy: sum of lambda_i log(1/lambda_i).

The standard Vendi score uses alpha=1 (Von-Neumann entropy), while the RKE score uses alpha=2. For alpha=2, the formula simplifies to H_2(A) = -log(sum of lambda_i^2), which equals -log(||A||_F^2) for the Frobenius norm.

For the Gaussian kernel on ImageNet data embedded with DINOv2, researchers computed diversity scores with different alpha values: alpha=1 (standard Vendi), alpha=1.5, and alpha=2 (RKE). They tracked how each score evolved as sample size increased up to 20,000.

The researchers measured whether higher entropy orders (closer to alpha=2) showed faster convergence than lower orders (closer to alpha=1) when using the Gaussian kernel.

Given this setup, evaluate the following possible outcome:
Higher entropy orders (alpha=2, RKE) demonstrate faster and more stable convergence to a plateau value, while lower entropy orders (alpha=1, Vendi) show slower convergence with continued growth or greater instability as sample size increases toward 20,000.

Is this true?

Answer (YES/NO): YES